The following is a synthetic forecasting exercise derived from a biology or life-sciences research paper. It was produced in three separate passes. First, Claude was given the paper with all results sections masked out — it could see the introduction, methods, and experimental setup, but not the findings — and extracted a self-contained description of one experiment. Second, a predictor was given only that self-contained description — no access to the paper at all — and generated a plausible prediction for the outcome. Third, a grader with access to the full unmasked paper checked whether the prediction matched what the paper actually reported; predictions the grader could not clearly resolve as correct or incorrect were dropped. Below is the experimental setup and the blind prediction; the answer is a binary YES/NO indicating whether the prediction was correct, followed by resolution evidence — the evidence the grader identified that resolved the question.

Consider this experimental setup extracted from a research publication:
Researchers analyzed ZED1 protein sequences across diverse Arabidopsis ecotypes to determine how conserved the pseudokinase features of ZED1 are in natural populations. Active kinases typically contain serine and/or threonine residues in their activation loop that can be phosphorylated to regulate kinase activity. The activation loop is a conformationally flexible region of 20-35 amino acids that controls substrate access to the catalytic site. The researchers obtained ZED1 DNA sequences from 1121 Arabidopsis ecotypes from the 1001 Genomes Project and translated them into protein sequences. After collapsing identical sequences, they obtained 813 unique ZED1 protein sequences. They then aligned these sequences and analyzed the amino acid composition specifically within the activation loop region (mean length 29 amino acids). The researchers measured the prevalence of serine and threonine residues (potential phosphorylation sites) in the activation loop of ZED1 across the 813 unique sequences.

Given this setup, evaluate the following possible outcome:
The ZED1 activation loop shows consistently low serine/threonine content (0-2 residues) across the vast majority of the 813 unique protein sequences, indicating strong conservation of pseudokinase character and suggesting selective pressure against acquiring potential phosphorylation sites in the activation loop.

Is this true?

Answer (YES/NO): YES